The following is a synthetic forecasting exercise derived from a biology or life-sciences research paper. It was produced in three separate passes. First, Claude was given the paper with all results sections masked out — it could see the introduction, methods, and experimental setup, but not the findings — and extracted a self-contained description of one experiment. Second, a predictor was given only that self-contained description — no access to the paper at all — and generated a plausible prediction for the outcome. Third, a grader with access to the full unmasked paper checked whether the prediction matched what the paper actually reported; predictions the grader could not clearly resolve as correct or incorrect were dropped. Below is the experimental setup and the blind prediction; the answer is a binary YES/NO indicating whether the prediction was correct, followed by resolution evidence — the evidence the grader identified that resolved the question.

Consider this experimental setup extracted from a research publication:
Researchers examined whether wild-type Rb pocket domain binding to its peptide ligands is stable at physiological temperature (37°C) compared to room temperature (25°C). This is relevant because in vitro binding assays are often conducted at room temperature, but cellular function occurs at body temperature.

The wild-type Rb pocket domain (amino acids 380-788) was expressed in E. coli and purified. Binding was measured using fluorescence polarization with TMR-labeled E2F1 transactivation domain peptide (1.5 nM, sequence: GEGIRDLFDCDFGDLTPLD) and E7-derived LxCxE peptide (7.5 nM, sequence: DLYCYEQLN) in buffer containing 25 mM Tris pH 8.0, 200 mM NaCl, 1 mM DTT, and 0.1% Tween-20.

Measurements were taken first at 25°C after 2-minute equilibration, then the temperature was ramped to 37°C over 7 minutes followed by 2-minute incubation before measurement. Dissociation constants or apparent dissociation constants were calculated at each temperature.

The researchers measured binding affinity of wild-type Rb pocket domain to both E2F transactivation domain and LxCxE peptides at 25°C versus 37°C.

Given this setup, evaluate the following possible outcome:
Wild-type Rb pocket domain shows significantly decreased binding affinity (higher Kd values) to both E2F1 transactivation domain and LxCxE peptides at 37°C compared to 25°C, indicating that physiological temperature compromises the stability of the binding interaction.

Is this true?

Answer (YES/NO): NO